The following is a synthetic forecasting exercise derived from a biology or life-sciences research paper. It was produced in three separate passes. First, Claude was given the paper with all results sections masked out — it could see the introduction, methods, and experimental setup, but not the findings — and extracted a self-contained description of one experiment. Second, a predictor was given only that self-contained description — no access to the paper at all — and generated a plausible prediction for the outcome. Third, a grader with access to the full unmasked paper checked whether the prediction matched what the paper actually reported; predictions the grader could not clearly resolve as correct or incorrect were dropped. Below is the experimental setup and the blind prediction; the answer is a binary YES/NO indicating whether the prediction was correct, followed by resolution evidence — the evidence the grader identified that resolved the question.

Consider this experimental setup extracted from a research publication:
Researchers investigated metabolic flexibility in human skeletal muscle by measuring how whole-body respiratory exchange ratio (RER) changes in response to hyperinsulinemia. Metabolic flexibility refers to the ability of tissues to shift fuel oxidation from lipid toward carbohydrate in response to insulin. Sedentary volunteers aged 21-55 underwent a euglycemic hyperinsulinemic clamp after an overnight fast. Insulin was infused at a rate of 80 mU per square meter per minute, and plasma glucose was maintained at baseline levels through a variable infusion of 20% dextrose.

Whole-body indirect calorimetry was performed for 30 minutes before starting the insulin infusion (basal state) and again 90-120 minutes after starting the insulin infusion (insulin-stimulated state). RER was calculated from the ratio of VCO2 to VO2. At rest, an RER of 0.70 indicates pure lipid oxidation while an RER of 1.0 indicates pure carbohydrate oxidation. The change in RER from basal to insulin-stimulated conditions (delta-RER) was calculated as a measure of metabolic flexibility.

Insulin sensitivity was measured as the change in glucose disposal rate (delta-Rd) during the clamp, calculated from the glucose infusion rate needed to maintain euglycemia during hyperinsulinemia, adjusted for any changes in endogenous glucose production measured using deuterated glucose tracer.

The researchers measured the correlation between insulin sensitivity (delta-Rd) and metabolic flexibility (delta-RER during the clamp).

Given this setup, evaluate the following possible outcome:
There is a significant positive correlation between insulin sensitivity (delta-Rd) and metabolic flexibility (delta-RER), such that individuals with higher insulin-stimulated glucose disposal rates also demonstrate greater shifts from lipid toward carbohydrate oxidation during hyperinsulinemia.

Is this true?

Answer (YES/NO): YES